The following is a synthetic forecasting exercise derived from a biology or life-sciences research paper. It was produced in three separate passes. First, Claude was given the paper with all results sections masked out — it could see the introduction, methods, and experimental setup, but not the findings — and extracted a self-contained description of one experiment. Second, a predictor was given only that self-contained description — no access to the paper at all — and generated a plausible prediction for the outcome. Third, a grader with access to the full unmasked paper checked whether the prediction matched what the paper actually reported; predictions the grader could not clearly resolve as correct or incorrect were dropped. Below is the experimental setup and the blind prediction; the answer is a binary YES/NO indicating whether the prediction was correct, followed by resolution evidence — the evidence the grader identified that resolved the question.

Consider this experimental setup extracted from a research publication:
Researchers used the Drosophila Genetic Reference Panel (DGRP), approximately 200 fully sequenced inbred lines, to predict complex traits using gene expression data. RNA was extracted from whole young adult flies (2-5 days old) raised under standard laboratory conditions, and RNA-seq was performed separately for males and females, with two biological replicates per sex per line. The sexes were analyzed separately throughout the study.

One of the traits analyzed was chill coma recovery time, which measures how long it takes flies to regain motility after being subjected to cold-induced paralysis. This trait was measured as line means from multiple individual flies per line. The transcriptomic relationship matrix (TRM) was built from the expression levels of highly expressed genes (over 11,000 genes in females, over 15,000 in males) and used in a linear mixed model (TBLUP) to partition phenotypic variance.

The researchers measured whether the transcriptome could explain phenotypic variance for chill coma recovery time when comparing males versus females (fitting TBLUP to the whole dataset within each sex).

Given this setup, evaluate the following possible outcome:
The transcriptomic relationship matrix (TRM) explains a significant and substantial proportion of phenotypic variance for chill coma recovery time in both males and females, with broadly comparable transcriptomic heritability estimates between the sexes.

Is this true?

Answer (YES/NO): NO